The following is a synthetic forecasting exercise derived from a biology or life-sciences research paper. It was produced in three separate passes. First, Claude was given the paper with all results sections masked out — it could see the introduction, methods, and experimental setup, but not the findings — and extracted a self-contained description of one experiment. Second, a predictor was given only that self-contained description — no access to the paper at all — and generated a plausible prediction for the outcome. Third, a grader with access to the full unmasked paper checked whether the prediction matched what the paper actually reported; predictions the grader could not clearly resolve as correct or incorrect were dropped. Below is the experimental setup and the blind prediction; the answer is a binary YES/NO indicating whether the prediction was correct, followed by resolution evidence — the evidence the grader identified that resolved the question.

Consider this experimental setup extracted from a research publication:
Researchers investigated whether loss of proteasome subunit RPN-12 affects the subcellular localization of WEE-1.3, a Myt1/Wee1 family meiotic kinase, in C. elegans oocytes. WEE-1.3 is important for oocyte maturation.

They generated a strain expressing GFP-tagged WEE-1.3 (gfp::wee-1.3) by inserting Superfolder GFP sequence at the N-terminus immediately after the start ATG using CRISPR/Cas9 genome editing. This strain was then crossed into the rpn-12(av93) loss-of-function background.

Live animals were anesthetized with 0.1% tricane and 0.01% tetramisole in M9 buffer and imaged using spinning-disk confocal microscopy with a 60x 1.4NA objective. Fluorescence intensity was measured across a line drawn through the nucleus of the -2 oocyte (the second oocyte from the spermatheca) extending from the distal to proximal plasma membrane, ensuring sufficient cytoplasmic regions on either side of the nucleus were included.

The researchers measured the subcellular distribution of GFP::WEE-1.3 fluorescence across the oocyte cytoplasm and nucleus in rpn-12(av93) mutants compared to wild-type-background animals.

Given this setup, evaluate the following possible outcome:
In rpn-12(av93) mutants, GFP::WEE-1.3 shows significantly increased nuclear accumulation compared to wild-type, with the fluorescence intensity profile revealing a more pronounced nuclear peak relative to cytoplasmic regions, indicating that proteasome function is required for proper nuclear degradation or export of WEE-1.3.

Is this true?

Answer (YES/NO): NO